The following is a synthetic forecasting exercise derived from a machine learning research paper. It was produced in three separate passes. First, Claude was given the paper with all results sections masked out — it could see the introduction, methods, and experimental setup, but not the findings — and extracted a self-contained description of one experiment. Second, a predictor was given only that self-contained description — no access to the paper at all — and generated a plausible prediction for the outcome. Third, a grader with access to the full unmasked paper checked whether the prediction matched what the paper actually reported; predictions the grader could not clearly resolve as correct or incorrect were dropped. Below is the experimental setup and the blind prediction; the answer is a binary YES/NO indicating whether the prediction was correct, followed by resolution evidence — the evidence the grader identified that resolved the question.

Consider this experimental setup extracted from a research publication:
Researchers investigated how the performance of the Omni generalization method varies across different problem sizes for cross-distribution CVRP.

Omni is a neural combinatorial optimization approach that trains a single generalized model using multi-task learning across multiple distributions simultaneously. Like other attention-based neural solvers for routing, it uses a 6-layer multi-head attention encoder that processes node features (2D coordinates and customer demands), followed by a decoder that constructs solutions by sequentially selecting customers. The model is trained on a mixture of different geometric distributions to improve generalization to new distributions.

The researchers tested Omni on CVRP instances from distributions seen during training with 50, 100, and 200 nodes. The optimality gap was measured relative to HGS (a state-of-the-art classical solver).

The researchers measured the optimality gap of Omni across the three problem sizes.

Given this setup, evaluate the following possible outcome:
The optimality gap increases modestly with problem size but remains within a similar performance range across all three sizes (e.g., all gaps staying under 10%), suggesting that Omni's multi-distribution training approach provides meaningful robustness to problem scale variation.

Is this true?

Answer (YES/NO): NO